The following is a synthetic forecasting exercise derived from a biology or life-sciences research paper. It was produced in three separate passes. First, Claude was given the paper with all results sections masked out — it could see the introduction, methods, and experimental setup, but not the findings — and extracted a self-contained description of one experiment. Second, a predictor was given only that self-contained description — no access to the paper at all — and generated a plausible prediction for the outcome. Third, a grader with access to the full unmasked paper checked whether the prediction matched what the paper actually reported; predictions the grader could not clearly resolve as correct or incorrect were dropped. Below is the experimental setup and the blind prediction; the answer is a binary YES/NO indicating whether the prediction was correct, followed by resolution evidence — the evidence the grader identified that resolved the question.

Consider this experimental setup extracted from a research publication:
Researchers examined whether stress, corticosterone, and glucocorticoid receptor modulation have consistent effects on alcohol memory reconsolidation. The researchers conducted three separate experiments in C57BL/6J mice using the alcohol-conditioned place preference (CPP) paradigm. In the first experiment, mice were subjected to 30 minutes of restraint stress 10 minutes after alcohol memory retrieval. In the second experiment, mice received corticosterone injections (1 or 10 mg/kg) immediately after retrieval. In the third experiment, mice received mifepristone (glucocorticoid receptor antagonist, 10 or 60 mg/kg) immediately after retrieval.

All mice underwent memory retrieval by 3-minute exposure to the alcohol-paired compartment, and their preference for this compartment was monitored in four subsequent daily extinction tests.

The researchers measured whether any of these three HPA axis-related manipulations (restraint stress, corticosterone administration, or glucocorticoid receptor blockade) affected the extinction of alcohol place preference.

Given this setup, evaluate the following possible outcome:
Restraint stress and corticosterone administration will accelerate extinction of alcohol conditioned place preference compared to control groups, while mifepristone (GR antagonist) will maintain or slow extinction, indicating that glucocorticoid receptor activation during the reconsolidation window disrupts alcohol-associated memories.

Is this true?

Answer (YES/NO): NO